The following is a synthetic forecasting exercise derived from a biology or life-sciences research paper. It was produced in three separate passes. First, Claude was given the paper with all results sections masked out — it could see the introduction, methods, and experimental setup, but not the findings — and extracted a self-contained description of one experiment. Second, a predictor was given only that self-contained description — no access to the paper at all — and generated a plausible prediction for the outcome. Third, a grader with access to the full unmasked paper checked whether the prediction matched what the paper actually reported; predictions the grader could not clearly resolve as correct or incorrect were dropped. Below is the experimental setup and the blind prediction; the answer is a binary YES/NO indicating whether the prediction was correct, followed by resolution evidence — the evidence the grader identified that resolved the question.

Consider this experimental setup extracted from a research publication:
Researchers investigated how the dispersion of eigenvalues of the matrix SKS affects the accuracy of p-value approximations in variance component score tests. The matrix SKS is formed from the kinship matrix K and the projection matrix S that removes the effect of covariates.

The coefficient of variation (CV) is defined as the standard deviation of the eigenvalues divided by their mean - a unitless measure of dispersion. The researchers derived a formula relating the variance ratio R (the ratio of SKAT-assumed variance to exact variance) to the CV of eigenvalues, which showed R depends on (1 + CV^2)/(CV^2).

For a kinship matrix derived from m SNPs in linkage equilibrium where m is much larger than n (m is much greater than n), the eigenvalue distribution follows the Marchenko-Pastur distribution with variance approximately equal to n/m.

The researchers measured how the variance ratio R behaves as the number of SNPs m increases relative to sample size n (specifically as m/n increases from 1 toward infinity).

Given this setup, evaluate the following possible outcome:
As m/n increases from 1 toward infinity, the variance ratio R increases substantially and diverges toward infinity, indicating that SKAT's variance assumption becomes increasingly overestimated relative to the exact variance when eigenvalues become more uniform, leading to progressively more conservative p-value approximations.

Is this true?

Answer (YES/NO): YES